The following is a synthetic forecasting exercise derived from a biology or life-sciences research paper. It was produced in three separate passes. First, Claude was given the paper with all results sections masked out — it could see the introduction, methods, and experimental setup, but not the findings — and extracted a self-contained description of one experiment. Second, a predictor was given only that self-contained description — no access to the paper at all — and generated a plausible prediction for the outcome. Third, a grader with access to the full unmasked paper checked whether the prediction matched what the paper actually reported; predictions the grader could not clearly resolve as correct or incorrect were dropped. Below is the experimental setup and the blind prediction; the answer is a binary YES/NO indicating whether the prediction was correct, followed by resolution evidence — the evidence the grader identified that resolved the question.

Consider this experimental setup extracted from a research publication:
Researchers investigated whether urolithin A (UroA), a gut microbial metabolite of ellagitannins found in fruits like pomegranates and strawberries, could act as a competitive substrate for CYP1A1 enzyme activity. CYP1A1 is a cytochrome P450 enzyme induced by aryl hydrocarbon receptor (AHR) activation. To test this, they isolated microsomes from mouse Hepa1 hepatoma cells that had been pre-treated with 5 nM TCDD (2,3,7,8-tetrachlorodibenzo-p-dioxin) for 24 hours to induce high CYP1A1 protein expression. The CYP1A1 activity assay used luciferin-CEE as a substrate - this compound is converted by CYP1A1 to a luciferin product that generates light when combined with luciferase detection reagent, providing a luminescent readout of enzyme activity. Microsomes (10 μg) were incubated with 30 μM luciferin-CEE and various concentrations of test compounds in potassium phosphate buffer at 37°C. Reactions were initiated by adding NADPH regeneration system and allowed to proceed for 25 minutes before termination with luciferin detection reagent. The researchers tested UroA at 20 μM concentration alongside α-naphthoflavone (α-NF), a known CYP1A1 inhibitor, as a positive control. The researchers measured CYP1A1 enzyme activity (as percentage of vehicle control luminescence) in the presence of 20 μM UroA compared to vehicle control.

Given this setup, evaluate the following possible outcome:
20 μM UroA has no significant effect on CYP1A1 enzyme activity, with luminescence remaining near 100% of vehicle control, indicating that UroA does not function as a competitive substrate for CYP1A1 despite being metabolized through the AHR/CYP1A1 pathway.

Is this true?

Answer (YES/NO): NO